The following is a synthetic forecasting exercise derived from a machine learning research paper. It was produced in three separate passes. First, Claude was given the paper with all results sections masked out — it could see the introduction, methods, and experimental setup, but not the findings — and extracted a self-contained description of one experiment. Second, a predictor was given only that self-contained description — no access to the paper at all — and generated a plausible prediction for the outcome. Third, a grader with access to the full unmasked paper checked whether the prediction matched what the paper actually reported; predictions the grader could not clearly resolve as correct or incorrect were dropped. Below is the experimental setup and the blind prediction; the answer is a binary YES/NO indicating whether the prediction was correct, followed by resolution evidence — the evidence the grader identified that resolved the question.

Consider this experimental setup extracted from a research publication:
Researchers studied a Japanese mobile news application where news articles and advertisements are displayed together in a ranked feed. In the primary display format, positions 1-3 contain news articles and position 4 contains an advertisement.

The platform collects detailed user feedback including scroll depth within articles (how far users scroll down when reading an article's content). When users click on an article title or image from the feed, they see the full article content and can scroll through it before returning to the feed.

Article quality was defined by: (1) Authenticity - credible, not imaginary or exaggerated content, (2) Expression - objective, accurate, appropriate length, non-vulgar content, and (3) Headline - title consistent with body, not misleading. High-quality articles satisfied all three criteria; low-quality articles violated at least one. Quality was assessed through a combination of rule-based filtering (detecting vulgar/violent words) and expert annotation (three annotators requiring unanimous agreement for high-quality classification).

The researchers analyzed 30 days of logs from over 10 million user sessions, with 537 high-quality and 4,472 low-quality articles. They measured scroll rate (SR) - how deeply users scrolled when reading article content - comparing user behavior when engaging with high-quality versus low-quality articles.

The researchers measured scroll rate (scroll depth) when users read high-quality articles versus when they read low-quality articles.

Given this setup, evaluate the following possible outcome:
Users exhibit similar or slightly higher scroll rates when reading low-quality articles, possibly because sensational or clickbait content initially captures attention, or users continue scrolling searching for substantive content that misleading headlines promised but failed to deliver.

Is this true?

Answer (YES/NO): NO